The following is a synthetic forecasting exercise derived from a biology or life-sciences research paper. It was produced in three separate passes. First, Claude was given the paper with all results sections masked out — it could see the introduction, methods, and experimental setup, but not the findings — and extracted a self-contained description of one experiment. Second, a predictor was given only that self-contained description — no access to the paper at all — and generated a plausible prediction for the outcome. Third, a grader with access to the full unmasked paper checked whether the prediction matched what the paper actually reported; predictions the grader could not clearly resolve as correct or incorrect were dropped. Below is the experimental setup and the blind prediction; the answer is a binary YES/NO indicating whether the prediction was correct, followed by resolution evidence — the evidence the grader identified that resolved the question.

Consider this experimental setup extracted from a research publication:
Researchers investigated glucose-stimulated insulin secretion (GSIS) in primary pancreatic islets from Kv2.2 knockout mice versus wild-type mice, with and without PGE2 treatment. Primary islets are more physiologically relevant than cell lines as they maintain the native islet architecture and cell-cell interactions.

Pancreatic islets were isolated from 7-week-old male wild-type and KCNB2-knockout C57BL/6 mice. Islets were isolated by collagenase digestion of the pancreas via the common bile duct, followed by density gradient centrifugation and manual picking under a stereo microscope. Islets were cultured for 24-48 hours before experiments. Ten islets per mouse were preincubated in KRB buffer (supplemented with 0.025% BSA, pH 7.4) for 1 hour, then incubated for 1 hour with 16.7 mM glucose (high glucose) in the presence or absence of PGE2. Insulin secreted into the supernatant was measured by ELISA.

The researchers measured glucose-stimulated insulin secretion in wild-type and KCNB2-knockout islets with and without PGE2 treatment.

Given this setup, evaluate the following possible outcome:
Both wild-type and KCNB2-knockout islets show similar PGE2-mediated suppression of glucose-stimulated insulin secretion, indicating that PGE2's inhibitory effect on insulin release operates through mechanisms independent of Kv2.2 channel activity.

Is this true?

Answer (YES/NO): NO